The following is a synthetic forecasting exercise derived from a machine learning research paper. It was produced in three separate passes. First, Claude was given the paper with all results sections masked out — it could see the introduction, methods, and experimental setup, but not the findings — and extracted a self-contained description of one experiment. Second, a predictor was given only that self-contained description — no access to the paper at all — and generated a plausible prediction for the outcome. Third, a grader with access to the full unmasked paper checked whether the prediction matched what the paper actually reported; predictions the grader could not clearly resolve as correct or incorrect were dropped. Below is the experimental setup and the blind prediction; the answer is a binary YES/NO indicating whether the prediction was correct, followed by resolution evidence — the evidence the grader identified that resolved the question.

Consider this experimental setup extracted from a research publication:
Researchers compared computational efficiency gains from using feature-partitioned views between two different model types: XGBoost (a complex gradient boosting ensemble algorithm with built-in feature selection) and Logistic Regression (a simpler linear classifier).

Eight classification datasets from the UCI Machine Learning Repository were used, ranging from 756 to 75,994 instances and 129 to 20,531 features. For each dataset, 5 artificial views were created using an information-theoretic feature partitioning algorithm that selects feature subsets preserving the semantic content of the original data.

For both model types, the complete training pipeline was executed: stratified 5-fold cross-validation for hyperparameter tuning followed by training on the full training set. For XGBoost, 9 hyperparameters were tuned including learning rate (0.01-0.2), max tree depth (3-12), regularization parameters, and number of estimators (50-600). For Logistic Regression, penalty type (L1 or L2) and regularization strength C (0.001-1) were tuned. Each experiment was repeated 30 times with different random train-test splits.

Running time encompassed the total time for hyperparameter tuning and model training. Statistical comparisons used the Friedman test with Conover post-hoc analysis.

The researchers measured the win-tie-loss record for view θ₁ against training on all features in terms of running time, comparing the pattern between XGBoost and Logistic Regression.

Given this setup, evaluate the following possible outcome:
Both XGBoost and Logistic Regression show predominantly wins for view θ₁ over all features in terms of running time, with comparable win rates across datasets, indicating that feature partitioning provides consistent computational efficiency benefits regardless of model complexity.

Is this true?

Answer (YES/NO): YES